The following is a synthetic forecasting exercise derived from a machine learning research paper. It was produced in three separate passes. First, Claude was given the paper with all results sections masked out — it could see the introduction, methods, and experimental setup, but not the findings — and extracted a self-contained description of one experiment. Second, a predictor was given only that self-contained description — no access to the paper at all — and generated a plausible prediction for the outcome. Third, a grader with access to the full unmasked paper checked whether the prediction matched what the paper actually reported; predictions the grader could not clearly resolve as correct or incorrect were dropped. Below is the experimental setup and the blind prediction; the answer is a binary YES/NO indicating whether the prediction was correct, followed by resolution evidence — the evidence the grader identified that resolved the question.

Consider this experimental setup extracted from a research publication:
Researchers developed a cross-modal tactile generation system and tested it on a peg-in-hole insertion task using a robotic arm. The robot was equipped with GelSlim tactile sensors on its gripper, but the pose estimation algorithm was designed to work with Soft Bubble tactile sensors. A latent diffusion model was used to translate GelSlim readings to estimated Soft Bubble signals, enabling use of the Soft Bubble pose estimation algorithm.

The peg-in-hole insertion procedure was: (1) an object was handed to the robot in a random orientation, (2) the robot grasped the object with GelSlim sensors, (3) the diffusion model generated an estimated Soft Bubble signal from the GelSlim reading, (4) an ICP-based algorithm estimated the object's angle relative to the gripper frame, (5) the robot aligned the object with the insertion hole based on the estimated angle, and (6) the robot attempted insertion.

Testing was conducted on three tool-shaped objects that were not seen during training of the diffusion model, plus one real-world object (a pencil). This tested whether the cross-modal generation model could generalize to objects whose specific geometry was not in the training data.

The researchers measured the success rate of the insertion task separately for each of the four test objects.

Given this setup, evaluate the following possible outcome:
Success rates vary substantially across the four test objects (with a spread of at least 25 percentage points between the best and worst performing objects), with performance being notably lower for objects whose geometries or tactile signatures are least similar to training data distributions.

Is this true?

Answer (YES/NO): NO